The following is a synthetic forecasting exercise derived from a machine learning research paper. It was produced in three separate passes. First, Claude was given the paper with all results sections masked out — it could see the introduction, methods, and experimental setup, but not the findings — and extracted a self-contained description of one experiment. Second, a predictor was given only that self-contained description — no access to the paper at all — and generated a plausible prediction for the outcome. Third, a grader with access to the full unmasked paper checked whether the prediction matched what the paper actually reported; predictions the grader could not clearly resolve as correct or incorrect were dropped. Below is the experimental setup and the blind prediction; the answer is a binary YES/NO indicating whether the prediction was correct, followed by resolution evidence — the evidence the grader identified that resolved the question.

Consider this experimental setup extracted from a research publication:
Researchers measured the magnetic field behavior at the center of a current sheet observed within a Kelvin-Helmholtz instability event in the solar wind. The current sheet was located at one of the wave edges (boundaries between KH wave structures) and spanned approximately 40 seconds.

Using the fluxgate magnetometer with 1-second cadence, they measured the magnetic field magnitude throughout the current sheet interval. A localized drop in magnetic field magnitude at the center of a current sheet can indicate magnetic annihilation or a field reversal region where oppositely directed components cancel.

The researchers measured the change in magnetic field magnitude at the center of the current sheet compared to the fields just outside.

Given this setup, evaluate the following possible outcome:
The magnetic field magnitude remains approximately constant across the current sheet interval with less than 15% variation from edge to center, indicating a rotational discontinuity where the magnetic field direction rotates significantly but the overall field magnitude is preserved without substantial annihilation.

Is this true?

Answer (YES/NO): NO